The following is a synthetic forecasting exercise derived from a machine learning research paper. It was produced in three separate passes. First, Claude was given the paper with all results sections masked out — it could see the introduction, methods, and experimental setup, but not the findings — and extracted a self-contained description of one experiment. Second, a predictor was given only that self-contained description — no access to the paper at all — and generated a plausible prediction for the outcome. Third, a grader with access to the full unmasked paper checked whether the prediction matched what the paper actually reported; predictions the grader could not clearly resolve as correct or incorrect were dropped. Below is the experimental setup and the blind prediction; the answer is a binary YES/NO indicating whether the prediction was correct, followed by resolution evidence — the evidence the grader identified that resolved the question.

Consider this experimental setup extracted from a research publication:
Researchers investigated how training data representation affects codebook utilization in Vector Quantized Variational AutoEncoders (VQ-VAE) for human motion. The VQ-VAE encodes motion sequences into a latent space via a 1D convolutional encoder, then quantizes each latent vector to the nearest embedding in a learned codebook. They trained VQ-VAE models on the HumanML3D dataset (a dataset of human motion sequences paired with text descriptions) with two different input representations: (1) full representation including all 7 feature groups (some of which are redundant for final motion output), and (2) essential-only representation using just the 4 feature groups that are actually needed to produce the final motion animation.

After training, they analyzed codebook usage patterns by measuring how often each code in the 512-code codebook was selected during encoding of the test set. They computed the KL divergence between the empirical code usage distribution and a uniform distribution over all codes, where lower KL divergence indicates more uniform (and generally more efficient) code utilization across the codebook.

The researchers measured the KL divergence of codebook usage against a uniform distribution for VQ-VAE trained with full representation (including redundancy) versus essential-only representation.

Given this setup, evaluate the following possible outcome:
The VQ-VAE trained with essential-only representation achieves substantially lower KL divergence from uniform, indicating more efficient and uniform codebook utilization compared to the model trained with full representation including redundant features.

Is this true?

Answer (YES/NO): NO